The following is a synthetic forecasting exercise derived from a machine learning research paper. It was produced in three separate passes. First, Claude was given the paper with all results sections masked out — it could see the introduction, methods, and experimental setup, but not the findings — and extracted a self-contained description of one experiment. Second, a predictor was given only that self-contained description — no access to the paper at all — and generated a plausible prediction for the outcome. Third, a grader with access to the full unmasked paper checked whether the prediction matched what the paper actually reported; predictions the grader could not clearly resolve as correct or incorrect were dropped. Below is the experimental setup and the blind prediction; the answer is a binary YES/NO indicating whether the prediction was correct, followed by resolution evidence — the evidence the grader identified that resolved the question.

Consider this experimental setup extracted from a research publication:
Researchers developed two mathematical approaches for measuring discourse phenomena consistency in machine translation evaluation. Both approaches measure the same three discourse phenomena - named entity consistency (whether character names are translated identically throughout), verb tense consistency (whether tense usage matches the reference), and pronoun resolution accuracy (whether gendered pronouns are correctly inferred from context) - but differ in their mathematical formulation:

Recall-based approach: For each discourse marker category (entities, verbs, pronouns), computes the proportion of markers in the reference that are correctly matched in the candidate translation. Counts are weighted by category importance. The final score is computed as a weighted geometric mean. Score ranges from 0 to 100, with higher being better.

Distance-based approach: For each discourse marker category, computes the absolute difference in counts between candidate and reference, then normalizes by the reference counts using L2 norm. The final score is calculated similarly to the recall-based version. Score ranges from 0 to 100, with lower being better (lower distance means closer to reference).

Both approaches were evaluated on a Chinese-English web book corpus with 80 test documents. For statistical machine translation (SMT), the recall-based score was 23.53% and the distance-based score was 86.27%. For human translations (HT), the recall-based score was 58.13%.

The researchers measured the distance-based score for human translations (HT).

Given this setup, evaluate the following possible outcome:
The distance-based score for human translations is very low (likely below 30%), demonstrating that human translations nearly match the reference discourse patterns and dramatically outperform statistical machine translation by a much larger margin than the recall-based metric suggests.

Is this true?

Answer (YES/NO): NO